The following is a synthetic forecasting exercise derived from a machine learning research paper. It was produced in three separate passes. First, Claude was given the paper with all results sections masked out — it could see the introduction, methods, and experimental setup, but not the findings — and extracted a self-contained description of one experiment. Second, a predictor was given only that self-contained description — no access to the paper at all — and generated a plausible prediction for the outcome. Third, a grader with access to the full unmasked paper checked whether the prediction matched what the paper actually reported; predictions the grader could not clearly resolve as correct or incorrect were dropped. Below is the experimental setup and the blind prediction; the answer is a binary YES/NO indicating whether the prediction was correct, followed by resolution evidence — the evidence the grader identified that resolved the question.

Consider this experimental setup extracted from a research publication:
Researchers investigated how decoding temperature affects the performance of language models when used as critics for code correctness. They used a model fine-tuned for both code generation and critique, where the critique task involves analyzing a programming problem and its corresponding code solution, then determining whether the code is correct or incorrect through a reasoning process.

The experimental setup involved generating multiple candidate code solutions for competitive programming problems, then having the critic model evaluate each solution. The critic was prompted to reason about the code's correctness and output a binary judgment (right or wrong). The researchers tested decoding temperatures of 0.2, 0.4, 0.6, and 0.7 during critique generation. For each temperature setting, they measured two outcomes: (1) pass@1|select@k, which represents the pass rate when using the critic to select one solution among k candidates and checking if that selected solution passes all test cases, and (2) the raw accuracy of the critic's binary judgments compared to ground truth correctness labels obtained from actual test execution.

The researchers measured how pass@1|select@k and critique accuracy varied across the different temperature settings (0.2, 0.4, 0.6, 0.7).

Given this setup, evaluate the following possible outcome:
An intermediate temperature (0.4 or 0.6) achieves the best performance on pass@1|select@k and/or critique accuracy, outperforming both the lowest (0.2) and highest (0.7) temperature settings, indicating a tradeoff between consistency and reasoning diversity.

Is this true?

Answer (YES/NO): NO